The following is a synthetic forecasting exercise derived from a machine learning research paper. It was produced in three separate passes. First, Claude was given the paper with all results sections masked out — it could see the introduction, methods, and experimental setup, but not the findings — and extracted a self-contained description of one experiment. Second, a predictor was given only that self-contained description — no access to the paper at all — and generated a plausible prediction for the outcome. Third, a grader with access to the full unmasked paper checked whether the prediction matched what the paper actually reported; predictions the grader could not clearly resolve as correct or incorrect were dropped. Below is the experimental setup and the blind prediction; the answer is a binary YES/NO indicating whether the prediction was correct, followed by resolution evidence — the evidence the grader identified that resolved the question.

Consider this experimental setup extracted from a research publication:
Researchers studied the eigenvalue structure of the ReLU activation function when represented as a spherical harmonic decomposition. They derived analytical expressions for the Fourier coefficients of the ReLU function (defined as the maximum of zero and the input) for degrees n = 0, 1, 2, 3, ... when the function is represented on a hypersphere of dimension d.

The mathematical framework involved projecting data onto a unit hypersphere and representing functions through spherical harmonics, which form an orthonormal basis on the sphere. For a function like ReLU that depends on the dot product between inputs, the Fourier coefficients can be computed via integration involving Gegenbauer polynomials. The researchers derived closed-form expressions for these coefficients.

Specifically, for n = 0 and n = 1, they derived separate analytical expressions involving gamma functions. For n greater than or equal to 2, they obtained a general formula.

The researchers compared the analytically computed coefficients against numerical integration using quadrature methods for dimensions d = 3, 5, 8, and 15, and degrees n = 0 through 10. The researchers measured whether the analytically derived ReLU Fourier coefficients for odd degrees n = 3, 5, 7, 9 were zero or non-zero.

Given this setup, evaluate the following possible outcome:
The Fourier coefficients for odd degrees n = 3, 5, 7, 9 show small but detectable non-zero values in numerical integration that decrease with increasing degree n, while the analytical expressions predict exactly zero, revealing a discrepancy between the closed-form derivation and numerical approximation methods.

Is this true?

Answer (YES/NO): NO